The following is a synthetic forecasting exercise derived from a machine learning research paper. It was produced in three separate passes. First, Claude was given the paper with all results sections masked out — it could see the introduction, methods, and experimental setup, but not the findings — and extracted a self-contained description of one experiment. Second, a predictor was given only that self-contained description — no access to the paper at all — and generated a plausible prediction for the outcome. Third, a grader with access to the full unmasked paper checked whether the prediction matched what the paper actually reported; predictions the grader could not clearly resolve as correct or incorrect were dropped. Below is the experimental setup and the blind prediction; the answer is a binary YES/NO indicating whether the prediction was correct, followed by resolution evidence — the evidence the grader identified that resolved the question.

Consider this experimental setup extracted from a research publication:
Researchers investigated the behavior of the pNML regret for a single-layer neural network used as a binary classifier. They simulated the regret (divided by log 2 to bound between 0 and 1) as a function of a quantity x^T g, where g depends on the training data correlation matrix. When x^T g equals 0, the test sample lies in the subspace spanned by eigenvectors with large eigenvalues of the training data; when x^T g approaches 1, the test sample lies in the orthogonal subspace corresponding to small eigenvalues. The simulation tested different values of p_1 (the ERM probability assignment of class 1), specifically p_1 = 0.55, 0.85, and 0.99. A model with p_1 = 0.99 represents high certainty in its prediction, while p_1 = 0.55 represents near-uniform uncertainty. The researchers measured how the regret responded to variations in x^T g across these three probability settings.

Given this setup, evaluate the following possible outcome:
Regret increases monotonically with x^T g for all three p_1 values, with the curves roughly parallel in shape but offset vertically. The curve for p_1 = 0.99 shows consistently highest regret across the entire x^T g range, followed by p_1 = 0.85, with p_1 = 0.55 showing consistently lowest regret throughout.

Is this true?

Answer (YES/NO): NO